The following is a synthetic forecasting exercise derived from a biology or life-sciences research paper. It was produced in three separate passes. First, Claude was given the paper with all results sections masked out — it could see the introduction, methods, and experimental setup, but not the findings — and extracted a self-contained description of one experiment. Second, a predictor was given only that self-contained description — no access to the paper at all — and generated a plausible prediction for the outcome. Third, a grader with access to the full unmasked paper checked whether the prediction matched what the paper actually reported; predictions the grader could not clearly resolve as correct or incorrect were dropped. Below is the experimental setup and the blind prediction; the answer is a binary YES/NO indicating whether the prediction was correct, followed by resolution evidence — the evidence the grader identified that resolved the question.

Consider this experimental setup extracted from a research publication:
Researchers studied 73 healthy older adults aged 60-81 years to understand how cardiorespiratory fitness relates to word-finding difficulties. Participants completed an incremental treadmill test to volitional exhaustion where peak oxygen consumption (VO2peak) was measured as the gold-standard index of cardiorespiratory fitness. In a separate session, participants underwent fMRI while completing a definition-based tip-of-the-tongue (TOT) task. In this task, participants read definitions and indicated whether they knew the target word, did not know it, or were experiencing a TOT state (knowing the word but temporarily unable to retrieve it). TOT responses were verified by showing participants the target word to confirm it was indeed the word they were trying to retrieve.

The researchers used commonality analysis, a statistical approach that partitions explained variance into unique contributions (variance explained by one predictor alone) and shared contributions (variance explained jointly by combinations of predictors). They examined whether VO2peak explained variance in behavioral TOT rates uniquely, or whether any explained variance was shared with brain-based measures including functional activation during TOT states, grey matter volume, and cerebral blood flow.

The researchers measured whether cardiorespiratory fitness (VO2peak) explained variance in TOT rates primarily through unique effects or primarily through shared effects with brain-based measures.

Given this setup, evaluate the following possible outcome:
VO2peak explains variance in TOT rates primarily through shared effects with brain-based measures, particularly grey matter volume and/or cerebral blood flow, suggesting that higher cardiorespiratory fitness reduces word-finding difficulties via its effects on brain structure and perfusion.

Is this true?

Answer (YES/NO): NO